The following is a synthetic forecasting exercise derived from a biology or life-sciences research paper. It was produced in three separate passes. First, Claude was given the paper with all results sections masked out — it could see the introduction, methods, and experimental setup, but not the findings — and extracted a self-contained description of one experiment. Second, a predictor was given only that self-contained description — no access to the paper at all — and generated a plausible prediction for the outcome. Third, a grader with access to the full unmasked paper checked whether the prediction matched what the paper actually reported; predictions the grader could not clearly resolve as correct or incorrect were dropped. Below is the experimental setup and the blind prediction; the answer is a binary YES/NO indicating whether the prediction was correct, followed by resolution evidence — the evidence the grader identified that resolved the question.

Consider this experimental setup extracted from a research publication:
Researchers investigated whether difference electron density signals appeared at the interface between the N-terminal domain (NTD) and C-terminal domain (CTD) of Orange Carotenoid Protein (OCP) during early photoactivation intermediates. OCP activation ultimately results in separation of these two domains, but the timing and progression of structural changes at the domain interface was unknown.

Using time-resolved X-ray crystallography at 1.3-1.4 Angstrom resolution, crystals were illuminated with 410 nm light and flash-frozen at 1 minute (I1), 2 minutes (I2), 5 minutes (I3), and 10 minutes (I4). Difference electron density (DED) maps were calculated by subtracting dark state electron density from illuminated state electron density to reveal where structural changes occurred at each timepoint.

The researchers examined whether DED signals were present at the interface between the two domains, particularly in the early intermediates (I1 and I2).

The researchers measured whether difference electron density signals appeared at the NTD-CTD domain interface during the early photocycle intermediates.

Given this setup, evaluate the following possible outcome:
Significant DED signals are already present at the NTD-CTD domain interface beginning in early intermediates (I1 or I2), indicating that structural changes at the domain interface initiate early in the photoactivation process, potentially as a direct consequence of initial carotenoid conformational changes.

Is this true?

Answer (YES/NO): NO